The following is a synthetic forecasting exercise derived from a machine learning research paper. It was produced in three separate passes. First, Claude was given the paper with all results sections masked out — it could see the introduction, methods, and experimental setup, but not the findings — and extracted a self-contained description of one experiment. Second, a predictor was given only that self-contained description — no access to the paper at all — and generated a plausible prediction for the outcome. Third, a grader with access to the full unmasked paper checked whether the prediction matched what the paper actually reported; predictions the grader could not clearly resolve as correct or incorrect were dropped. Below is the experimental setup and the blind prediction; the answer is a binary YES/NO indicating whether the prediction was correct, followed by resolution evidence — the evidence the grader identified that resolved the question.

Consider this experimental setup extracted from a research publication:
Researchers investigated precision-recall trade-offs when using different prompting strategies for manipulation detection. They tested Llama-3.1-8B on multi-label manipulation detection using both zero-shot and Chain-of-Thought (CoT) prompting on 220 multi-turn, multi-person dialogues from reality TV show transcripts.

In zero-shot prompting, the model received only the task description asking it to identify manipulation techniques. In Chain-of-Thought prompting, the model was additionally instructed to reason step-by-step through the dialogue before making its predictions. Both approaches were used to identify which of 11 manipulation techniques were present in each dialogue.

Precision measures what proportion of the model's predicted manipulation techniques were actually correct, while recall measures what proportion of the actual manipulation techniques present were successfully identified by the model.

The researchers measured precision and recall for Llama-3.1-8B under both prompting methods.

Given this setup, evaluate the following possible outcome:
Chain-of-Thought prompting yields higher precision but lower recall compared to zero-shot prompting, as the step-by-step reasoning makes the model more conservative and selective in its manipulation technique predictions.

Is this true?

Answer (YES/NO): YES